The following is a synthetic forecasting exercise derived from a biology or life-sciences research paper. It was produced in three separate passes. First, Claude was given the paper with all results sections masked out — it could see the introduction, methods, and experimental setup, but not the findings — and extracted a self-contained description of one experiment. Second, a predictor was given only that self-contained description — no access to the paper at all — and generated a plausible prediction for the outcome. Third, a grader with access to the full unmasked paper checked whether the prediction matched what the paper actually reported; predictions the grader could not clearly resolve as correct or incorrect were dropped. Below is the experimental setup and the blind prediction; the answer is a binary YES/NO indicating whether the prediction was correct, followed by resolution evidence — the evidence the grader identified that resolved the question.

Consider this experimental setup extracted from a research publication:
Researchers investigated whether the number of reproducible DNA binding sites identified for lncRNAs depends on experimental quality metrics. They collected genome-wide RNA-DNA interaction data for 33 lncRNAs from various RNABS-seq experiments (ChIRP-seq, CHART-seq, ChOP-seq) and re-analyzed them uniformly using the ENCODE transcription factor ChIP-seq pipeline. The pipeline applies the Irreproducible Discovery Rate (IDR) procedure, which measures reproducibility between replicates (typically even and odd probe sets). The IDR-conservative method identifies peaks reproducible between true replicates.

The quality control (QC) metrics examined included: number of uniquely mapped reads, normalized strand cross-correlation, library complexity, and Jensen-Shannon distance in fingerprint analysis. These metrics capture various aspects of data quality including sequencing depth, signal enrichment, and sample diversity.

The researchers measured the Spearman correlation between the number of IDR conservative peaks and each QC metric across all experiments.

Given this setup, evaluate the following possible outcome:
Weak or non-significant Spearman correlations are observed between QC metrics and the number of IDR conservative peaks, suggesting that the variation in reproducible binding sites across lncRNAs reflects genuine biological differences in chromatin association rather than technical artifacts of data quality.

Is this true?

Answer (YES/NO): YES